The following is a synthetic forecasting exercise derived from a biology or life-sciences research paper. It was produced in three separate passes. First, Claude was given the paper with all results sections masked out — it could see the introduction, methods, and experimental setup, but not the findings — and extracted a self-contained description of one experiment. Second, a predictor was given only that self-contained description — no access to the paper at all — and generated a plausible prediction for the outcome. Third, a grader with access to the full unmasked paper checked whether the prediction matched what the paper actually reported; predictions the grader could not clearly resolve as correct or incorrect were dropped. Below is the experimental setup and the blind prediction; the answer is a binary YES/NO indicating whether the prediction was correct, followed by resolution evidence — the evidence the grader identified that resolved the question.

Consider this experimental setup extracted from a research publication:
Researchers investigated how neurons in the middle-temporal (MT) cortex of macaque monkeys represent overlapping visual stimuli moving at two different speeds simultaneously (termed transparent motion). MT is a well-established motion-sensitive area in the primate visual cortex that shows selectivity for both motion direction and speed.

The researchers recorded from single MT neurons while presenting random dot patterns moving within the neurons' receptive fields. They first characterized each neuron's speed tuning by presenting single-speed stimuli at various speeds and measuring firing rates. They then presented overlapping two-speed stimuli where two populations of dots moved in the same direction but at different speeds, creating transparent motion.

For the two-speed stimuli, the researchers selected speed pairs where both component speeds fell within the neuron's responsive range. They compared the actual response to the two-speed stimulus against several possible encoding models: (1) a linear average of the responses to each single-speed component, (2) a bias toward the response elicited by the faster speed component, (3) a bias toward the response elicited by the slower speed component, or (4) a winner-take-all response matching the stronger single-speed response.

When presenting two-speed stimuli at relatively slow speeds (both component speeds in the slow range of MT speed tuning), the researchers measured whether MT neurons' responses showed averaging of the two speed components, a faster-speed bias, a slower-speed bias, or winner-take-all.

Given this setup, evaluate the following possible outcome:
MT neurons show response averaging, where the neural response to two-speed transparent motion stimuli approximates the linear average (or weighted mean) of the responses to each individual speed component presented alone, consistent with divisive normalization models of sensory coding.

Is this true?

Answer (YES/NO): NO